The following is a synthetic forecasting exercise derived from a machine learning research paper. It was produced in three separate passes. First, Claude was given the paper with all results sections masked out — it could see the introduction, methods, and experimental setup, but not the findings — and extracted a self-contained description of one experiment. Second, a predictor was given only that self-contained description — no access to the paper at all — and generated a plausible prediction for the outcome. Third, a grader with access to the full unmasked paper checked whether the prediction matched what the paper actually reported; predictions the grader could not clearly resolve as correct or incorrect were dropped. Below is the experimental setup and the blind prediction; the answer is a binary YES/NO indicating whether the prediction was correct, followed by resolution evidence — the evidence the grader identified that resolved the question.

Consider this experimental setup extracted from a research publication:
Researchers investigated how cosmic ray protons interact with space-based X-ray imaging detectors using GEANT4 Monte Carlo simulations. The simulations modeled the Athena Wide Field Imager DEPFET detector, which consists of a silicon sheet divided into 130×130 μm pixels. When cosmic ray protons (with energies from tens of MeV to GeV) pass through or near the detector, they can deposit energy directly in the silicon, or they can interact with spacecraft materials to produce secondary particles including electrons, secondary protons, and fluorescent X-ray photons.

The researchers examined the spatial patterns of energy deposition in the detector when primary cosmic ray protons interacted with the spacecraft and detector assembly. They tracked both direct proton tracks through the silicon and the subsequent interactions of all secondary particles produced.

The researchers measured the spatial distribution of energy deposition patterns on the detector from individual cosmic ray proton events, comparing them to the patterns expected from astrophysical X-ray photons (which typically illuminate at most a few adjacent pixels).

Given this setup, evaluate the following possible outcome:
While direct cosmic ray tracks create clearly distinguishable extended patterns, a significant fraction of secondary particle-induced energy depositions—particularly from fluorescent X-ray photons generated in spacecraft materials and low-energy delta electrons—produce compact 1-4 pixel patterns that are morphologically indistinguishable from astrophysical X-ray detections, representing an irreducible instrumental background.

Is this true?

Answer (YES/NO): NO